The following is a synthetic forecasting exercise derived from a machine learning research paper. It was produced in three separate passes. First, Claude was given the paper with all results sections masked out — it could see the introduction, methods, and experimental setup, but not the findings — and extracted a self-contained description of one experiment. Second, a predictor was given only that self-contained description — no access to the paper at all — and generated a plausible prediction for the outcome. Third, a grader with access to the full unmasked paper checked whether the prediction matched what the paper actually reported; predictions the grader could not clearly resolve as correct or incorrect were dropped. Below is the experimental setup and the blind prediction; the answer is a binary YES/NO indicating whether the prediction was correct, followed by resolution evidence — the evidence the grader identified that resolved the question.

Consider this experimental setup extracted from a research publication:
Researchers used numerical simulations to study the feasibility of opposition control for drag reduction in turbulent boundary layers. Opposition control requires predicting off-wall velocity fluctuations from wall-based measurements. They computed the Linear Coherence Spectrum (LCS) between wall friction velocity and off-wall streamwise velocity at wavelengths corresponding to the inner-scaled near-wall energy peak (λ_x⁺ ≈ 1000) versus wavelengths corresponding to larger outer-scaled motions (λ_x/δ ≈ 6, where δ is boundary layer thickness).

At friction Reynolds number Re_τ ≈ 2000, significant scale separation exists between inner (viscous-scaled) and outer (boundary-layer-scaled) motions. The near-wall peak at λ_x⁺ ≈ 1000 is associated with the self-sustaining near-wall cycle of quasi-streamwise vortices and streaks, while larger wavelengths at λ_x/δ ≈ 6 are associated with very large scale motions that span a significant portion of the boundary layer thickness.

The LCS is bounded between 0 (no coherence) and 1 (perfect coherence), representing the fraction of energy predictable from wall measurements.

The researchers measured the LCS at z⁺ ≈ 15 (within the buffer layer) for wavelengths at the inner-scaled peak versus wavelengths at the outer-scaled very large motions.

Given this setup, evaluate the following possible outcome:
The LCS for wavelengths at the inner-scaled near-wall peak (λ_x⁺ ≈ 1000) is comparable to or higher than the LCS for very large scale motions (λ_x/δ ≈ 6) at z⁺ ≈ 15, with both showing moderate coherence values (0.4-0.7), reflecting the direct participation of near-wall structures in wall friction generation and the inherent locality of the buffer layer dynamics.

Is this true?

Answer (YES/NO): NO